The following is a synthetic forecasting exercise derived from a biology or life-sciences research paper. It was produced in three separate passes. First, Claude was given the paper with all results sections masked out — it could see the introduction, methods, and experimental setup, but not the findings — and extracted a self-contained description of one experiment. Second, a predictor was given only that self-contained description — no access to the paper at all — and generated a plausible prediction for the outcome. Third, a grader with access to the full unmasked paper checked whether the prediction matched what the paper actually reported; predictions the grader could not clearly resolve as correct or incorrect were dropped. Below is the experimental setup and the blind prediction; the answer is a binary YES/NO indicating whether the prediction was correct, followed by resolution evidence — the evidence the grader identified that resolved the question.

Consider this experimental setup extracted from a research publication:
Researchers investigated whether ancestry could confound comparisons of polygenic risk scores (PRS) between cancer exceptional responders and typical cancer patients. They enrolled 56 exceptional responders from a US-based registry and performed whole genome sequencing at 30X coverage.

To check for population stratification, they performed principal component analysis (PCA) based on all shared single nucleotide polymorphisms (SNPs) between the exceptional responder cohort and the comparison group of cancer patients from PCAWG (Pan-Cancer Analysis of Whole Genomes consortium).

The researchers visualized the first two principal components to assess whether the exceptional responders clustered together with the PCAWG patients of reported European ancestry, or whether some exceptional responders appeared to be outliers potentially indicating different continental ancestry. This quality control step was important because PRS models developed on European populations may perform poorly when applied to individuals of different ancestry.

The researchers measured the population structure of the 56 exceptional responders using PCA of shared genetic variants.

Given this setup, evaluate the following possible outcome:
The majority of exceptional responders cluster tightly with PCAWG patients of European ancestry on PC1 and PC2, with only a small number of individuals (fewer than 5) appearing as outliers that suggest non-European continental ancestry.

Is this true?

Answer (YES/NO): YES